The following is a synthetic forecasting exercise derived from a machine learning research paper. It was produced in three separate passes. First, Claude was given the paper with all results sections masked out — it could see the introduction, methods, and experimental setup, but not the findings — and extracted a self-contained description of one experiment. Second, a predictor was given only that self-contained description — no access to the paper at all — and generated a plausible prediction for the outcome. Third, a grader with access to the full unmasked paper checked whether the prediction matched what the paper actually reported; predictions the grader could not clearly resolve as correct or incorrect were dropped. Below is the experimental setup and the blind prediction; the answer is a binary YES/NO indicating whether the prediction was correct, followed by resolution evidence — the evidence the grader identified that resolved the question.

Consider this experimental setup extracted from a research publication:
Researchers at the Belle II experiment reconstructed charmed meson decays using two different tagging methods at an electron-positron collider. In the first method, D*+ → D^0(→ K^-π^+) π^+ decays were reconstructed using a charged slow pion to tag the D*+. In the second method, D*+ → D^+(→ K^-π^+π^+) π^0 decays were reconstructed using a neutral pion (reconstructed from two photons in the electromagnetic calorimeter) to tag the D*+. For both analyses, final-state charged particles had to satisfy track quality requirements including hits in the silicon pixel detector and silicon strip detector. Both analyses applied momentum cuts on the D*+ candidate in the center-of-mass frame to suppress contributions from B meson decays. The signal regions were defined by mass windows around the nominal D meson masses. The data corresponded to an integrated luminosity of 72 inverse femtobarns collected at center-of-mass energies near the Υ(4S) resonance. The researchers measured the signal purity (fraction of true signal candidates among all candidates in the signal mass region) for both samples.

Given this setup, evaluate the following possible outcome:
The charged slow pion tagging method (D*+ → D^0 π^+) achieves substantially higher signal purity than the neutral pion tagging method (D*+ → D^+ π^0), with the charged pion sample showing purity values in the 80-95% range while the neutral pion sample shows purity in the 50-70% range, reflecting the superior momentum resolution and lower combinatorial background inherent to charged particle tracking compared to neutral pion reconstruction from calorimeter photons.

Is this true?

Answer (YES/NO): NO